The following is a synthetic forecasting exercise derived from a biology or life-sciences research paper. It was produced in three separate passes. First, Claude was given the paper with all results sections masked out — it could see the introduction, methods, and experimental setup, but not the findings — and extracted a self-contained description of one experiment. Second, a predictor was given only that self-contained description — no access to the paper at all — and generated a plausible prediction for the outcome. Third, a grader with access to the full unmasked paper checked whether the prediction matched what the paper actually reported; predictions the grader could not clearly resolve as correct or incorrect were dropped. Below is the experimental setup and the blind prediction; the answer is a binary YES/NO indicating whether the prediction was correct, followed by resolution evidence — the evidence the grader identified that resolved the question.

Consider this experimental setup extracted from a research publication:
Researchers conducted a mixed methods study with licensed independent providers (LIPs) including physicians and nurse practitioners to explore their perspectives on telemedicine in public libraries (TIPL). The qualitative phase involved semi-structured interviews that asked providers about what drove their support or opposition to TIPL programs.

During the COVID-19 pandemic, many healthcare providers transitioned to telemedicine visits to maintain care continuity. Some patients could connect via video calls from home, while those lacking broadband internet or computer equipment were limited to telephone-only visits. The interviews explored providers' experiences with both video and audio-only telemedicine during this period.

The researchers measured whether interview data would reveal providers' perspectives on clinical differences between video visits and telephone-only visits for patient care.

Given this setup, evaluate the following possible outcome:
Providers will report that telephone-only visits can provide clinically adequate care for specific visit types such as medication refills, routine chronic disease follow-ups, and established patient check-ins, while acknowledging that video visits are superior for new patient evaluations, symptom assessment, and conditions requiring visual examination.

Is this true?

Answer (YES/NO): NO